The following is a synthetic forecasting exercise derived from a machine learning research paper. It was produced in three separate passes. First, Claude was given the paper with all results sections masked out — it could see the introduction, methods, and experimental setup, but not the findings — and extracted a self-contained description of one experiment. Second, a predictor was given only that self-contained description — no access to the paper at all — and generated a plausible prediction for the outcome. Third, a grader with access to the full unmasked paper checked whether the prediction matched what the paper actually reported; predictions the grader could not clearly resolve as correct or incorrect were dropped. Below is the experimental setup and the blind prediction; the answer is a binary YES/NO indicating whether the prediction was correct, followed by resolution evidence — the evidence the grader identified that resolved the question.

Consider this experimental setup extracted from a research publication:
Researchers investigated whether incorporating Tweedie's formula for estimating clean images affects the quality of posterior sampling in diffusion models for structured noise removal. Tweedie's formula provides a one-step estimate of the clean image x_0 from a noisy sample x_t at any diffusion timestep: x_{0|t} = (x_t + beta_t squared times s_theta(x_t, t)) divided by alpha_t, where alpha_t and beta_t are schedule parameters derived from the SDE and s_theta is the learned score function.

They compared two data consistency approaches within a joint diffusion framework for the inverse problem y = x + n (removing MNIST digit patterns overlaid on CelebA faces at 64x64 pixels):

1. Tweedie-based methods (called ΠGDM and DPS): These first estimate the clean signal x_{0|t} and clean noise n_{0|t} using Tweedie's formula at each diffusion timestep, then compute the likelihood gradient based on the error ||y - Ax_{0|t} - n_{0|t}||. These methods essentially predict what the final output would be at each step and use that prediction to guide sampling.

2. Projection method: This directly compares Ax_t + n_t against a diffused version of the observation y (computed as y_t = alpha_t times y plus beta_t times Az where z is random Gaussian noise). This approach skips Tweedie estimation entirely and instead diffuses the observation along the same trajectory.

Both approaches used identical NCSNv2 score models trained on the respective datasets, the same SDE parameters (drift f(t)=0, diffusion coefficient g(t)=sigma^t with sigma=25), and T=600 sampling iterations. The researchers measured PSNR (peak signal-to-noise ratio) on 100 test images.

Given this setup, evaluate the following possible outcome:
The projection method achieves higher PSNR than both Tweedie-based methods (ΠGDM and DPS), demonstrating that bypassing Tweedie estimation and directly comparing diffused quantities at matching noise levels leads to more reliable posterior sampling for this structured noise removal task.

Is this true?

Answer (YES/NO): NO